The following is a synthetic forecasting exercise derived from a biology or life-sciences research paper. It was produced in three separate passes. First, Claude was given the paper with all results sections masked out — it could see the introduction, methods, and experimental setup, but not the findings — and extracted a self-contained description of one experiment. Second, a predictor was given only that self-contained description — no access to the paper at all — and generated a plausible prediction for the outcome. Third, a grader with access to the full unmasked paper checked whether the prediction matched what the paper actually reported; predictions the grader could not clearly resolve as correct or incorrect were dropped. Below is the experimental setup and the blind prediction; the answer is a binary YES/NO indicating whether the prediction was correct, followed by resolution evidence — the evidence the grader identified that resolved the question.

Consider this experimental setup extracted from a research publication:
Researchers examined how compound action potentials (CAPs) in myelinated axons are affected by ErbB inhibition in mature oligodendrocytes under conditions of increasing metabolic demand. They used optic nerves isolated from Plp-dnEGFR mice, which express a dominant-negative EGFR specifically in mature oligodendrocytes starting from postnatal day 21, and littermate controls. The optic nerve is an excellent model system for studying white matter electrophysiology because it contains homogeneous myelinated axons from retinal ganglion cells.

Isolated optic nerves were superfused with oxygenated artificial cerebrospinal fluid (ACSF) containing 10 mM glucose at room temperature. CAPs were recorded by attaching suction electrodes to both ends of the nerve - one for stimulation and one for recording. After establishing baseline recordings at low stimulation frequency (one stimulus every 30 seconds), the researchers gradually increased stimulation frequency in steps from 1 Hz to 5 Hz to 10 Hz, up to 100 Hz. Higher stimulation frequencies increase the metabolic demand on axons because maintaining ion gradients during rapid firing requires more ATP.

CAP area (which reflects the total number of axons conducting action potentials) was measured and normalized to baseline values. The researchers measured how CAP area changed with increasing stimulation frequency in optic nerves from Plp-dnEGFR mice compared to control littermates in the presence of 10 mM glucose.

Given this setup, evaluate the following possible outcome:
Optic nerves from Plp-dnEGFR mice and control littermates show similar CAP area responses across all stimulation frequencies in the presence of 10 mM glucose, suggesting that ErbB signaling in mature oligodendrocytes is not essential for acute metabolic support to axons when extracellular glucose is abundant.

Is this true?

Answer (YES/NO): NO